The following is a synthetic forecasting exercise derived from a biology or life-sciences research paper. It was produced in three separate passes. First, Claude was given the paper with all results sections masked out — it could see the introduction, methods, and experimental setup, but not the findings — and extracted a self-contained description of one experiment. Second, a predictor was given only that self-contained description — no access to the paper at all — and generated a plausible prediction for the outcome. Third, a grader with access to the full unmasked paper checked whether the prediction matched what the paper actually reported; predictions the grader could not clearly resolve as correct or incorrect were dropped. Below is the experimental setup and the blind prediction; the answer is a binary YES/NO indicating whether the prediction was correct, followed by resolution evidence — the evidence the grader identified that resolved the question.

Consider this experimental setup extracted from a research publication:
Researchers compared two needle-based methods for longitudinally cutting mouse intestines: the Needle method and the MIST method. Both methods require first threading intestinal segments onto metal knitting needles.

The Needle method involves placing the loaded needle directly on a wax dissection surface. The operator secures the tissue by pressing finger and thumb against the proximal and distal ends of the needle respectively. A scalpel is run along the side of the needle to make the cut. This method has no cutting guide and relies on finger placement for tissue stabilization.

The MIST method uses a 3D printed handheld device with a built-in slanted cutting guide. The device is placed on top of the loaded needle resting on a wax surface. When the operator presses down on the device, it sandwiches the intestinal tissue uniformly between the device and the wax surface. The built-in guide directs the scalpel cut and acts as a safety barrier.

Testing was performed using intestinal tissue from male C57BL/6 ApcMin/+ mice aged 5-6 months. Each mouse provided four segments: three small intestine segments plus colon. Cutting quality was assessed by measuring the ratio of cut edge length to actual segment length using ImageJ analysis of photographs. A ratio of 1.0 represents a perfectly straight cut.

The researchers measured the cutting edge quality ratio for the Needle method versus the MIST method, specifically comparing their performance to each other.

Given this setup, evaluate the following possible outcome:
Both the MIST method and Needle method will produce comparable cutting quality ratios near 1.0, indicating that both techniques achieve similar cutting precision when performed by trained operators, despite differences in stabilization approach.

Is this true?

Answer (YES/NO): YES